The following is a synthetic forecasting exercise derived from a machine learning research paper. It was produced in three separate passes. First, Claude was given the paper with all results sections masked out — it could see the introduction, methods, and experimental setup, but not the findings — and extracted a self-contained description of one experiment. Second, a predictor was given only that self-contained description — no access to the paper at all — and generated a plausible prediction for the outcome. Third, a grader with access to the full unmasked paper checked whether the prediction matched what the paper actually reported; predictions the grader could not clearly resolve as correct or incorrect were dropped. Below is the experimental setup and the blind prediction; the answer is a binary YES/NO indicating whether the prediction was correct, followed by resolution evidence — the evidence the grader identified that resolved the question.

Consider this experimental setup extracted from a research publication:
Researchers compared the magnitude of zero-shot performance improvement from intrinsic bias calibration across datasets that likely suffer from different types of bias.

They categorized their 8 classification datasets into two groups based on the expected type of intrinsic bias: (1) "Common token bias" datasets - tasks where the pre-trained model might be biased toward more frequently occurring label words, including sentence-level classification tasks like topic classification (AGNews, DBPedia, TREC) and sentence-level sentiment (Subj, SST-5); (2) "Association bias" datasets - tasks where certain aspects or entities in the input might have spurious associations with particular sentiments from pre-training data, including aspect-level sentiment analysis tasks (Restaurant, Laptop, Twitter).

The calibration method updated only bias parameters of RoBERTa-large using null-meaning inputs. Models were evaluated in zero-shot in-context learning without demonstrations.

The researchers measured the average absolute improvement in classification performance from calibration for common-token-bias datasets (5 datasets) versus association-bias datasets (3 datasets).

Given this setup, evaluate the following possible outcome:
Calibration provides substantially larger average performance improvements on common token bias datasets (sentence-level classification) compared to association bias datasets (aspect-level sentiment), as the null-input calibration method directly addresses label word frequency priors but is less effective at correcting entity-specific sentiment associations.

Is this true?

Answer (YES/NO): NO